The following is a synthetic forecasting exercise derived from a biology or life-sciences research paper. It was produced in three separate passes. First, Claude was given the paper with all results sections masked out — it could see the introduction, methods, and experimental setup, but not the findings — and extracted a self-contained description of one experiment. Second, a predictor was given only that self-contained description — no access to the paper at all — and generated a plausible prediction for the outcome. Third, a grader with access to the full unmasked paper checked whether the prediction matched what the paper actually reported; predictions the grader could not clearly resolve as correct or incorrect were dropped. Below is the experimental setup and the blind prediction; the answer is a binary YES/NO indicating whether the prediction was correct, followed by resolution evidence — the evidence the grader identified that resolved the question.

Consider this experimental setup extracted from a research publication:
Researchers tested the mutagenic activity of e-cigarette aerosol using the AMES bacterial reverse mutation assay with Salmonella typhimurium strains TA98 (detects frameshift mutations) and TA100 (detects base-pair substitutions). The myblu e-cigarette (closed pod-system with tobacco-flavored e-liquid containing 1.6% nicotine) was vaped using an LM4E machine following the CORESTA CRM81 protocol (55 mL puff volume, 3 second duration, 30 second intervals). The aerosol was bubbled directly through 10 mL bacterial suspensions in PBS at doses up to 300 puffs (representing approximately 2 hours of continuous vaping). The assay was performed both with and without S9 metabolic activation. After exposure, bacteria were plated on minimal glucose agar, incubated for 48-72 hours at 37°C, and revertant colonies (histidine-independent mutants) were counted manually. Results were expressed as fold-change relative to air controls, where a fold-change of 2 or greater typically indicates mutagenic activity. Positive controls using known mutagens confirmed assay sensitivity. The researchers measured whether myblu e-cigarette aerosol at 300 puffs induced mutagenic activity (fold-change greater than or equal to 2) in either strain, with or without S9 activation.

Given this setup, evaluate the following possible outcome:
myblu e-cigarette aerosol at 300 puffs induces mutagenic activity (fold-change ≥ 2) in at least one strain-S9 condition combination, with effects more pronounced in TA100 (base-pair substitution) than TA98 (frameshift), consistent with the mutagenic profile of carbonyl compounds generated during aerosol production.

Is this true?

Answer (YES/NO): NO